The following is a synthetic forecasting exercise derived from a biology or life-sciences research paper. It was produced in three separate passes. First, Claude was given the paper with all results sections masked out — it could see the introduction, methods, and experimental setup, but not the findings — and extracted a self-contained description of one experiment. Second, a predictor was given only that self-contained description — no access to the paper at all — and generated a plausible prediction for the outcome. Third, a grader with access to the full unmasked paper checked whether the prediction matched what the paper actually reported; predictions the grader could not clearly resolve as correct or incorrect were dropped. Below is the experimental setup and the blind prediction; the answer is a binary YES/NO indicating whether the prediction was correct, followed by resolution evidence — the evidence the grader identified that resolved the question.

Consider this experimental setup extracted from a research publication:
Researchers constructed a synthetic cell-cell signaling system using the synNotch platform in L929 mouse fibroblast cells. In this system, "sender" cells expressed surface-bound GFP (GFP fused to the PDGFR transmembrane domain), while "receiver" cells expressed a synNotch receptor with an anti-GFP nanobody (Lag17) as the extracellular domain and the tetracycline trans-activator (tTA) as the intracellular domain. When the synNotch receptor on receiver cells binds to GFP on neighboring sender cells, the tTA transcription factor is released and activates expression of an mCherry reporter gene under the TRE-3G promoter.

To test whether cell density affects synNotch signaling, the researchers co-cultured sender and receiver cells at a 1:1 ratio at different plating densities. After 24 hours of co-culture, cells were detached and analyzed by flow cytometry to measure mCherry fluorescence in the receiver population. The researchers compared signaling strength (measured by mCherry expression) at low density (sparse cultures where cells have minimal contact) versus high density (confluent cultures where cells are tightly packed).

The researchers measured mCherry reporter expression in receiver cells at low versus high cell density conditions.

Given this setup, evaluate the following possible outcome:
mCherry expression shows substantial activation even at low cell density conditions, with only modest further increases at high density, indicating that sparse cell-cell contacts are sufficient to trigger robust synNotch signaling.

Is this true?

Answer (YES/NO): NO